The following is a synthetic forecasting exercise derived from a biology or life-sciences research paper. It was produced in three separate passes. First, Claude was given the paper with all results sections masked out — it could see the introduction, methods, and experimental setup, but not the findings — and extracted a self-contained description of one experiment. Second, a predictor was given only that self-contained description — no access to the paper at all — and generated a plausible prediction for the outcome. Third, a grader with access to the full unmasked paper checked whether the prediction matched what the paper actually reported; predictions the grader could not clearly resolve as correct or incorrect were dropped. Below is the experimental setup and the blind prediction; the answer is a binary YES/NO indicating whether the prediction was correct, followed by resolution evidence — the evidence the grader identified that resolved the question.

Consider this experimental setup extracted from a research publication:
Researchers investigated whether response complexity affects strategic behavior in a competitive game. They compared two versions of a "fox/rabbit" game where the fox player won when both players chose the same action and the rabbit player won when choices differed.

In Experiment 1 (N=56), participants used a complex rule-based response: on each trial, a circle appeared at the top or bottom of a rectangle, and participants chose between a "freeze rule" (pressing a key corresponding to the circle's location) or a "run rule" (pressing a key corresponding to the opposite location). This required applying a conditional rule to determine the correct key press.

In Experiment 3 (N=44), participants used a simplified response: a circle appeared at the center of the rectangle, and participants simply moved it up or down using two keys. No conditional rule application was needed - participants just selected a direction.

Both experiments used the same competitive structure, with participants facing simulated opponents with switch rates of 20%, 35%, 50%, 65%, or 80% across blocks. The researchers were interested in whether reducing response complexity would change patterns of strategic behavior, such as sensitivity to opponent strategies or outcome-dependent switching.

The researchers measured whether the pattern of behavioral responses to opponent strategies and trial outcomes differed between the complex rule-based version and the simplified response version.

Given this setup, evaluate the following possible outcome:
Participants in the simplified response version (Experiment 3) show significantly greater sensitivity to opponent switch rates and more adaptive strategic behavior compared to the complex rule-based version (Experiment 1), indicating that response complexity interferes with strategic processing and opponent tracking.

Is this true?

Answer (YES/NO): YES